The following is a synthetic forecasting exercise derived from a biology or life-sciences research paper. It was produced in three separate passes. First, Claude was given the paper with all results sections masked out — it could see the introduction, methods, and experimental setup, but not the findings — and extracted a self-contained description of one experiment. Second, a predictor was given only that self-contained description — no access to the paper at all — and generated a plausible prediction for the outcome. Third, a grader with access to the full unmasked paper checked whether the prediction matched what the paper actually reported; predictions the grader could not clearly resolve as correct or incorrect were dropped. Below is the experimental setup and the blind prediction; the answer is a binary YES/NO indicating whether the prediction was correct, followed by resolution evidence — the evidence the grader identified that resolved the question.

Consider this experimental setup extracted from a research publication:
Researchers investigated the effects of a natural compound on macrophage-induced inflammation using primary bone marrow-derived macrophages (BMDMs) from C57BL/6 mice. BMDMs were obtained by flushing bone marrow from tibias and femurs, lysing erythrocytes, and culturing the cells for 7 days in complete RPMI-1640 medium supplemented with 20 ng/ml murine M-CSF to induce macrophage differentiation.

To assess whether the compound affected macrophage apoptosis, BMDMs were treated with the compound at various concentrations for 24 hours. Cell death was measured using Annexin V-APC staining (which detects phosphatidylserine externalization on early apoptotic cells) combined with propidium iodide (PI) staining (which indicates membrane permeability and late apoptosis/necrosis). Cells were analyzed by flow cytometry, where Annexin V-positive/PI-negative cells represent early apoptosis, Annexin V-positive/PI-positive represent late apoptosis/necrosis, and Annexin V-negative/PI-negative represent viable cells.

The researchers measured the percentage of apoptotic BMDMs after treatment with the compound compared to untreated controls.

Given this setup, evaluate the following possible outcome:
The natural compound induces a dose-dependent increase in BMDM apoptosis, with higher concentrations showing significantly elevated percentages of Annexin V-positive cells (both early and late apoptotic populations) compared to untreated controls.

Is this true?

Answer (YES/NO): NO